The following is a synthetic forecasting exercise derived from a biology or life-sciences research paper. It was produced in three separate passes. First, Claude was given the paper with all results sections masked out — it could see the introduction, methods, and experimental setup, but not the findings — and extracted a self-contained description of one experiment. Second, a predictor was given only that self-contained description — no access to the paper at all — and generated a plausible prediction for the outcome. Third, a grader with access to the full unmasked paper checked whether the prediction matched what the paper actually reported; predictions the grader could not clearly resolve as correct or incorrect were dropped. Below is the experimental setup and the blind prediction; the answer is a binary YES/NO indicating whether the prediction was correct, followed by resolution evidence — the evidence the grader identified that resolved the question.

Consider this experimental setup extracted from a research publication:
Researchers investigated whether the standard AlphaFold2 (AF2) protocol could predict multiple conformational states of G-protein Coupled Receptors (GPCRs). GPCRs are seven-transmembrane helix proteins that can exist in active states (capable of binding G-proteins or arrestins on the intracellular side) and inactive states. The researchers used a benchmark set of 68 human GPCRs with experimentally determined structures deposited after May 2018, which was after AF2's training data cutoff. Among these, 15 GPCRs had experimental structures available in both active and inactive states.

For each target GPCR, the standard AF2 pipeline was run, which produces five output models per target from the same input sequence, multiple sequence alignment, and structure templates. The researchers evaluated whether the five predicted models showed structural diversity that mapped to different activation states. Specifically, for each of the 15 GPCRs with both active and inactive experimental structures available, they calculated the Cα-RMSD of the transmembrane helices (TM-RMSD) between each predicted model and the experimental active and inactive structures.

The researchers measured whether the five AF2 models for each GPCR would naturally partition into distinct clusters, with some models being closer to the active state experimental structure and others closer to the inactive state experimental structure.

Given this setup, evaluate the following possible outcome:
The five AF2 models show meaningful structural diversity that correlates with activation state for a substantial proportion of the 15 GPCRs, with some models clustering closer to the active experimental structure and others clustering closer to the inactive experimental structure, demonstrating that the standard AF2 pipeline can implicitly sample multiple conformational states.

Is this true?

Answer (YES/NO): NO